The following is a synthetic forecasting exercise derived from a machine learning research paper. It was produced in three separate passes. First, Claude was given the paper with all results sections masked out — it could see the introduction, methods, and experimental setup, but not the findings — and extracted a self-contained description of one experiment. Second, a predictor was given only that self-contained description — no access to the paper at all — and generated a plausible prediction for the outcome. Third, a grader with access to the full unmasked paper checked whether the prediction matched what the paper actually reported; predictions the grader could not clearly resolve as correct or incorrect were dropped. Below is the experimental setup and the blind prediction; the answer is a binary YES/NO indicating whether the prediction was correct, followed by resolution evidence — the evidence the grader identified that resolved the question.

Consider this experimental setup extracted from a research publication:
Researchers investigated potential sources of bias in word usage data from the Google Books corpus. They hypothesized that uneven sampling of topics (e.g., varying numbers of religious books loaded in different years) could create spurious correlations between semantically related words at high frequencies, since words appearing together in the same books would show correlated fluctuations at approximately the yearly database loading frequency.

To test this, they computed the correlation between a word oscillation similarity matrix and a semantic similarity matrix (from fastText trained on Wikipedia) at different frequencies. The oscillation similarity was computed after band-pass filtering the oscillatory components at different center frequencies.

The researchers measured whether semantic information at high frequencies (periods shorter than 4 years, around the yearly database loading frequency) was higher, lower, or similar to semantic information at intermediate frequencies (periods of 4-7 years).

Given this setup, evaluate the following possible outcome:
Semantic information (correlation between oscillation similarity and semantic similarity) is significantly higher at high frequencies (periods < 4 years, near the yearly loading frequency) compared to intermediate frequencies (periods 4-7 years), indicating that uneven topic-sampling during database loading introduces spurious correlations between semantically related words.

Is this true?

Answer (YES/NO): YES